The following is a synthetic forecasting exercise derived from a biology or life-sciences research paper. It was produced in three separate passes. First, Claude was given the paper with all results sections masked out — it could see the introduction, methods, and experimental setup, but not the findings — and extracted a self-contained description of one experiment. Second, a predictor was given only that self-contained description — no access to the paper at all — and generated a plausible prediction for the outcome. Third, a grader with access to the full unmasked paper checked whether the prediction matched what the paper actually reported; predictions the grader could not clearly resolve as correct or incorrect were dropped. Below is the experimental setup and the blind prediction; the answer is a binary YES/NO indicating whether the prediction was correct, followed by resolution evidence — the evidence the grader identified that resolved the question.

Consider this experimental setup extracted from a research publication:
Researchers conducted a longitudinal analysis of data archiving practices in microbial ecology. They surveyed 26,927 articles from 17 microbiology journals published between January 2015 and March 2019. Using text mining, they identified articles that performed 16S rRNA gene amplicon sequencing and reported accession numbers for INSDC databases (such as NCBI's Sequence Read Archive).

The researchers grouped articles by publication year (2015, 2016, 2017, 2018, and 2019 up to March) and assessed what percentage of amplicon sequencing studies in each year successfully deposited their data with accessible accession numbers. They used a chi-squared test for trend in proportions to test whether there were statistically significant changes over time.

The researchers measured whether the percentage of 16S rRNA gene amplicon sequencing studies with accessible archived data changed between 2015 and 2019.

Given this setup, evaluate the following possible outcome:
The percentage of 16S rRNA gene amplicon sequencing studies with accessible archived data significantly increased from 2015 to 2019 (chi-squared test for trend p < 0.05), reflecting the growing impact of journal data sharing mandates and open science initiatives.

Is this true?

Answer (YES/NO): NO